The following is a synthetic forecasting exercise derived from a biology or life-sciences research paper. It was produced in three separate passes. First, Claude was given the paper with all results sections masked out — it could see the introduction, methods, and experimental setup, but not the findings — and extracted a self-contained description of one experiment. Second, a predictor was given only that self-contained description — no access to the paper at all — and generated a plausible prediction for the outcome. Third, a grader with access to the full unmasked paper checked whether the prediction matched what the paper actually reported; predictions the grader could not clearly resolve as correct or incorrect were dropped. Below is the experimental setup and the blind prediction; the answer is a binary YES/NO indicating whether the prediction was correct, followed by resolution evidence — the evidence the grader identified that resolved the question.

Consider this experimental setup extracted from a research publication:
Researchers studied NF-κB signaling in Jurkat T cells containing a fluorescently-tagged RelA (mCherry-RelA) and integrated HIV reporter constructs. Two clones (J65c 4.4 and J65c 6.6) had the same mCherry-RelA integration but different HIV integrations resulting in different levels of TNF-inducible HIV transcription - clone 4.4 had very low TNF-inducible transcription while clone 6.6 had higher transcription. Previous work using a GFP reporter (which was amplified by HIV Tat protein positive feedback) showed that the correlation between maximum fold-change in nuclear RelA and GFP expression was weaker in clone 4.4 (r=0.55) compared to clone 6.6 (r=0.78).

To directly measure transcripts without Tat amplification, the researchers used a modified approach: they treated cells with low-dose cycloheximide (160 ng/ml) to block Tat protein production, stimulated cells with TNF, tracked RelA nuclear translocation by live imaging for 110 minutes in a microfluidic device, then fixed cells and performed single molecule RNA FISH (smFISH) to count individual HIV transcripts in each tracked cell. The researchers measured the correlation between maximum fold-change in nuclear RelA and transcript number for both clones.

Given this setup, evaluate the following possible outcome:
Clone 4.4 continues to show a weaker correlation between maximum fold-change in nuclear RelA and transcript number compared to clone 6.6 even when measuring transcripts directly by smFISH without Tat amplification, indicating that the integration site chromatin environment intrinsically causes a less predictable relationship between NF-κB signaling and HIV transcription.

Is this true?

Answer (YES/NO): NO